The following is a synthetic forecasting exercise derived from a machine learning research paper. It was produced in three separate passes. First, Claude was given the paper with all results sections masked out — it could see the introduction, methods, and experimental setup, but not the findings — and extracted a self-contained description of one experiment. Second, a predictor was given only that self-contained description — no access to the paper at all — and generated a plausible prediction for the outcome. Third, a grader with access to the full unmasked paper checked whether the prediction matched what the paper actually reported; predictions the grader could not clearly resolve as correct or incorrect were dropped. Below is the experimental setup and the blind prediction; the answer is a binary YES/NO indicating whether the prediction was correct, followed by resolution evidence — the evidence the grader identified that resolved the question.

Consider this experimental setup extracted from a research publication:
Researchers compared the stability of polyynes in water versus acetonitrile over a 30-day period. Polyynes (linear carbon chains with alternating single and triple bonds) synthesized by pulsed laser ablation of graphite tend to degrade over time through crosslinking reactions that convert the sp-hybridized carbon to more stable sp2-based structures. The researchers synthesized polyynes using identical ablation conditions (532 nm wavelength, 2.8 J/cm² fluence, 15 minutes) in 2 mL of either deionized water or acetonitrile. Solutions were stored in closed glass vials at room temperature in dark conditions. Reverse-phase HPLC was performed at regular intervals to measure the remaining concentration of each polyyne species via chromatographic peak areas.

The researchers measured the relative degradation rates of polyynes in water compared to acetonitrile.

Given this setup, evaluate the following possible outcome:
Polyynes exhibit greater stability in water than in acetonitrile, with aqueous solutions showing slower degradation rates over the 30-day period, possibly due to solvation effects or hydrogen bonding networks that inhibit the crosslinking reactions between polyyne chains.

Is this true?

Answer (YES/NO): NO